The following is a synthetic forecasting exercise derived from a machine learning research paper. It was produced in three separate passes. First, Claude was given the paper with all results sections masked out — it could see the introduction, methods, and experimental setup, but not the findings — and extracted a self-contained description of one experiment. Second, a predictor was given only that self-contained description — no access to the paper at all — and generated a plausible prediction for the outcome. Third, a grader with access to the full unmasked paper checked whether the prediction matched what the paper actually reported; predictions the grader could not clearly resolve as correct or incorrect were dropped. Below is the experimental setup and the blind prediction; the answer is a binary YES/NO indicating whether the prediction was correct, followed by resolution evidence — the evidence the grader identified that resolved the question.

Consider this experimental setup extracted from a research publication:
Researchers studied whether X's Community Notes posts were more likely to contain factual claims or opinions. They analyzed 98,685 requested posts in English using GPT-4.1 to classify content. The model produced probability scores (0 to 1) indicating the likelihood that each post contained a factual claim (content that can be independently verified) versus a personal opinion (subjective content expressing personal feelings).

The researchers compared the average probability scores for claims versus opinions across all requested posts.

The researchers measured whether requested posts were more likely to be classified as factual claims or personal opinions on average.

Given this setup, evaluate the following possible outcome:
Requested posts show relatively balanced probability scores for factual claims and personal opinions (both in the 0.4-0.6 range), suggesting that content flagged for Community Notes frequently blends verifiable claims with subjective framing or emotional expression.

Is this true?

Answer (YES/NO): NO